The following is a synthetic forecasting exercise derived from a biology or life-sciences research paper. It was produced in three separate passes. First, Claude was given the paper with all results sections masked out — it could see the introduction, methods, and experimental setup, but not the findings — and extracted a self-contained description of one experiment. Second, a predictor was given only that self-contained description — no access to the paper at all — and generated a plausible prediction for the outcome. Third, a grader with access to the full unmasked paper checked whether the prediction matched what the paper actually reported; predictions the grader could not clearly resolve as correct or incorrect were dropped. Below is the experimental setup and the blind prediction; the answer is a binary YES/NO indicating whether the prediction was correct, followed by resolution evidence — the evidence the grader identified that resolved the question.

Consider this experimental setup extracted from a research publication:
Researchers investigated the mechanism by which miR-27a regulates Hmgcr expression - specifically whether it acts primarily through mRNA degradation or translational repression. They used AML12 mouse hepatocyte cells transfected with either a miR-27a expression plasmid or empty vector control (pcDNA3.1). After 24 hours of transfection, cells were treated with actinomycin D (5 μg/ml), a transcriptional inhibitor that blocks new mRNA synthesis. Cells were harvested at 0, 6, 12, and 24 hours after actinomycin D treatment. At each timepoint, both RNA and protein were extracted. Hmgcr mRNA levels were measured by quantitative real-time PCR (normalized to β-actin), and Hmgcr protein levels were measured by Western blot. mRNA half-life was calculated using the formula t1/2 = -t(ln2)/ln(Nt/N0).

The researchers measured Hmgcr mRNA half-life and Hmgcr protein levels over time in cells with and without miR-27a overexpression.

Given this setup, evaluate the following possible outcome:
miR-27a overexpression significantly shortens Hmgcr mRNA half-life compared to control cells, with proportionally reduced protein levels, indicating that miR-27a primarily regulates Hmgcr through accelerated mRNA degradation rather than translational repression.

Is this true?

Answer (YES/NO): NO